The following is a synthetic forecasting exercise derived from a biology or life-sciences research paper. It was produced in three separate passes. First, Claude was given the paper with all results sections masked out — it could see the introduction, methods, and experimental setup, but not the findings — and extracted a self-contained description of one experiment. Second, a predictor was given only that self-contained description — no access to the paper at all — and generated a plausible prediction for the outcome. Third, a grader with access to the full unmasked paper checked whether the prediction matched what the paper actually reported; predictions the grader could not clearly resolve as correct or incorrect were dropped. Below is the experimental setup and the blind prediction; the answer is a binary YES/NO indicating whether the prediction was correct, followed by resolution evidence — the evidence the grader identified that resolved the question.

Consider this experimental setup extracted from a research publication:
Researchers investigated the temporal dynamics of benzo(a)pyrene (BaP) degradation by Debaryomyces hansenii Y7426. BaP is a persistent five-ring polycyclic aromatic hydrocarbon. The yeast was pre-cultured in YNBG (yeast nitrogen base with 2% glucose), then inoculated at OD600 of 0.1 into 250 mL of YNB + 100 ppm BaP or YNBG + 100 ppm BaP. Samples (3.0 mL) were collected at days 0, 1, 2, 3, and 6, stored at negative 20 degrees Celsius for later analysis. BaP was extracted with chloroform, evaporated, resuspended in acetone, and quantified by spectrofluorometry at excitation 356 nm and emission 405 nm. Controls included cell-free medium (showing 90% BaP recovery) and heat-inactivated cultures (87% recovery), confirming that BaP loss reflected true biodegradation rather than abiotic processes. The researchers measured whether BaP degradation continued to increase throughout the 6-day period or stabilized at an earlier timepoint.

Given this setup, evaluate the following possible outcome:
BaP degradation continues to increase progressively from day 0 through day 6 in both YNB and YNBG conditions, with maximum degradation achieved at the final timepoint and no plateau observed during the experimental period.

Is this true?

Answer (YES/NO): NO